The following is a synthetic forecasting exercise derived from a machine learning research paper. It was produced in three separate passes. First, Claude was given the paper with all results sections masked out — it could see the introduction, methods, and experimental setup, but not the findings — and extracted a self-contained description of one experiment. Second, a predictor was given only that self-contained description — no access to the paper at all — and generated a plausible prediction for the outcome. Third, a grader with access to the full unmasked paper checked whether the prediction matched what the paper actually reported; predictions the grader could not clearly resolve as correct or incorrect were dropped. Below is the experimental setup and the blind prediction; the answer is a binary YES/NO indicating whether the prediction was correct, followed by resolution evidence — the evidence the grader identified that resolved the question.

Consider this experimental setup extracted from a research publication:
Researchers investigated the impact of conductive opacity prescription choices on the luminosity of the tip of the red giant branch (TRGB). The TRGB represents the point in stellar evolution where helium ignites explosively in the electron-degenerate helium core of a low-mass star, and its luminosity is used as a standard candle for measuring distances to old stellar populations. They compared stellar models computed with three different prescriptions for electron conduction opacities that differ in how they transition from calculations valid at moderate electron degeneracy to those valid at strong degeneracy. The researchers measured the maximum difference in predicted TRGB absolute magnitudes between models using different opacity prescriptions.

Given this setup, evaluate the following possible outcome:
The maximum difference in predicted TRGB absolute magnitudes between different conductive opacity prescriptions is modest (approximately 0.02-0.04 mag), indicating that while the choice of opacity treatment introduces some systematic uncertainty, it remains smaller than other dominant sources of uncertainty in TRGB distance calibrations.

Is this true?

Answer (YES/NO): NO